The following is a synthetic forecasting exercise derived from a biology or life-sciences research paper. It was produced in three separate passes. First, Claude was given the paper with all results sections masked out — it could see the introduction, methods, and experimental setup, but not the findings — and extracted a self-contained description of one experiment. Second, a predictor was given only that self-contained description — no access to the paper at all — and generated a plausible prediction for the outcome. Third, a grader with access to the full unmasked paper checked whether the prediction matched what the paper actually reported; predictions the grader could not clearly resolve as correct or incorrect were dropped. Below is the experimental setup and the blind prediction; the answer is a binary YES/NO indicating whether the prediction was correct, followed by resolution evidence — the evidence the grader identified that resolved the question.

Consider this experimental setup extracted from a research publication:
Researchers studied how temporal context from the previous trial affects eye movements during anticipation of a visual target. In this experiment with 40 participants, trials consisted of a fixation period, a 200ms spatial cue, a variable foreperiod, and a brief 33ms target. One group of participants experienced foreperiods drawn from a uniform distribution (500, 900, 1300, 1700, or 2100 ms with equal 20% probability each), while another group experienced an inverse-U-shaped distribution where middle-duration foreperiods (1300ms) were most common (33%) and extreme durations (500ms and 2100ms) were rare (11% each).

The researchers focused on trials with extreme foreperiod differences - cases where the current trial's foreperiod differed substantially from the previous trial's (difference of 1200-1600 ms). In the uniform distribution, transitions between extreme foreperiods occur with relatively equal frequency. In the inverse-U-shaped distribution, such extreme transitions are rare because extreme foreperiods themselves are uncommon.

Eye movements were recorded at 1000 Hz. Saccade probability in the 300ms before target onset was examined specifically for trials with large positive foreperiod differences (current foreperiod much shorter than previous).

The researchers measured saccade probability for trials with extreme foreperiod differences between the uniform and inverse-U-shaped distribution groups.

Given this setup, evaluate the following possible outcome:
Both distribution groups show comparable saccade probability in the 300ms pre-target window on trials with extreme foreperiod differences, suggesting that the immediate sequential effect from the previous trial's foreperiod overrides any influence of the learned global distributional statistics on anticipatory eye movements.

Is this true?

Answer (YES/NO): NO